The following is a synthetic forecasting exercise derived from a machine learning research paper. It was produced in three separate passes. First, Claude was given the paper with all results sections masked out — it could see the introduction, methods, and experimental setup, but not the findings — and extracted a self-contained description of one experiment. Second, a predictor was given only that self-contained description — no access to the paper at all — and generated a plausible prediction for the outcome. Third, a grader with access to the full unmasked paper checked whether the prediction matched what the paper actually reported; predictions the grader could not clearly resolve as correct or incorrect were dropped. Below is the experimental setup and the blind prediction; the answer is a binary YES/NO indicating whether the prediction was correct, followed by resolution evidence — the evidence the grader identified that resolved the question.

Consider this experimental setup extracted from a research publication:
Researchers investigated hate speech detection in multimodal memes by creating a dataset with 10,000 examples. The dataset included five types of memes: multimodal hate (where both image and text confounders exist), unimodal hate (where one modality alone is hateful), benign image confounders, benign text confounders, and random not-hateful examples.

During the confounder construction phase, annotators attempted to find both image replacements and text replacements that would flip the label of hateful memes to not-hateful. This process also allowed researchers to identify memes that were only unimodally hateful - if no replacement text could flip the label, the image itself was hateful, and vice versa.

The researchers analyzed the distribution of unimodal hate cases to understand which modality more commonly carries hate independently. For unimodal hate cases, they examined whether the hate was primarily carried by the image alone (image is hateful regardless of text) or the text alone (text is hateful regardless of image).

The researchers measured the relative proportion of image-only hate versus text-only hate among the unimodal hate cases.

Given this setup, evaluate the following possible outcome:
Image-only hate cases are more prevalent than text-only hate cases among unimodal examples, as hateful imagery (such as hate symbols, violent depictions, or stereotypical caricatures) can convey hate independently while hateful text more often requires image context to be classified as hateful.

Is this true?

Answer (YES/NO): NO